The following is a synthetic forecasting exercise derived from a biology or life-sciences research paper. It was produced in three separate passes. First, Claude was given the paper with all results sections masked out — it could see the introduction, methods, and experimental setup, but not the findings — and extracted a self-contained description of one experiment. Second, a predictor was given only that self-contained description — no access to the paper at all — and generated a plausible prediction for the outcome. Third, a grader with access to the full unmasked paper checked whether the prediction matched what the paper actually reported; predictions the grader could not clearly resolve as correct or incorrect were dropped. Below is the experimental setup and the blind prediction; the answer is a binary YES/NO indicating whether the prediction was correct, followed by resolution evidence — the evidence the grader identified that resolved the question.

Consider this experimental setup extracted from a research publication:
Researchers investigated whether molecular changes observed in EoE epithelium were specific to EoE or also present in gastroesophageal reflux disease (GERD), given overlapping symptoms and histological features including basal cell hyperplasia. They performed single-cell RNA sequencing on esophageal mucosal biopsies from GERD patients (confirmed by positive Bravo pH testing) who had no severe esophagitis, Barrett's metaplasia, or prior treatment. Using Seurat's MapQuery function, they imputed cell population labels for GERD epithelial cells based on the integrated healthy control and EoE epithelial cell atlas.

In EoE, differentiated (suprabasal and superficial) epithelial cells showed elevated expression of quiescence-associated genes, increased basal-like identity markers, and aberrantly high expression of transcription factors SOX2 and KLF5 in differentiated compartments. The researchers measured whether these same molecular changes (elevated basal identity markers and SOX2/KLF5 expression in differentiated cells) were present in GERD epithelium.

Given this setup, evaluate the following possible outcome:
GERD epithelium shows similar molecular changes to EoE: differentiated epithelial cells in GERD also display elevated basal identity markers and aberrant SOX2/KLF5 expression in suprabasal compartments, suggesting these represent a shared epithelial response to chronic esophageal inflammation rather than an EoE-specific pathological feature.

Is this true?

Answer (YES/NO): NO